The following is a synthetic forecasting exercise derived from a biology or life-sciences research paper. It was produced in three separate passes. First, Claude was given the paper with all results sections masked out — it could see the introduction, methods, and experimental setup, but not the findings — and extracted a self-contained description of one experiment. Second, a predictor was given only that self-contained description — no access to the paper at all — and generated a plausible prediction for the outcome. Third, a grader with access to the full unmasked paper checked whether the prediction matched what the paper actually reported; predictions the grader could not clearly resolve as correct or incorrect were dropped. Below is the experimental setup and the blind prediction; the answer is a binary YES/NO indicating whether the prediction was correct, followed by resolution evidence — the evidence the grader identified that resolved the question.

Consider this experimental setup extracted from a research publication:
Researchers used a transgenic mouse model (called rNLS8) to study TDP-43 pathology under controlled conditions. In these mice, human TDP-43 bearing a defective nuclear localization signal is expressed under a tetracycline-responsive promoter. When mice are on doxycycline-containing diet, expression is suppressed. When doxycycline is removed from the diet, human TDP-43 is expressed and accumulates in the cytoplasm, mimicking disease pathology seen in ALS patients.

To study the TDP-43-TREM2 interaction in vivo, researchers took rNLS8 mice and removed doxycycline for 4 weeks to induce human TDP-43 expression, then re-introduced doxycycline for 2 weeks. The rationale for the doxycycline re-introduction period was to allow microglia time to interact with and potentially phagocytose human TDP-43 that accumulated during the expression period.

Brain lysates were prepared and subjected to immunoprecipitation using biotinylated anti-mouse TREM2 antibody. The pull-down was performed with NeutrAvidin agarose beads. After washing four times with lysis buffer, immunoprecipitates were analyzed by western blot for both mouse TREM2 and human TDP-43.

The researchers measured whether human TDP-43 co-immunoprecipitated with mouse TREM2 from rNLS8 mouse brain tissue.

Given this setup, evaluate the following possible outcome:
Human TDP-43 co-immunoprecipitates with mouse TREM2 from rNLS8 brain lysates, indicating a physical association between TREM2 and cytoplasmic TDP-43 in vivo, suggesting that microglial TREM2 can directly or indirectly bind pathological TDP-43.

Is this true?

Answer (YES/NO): YES